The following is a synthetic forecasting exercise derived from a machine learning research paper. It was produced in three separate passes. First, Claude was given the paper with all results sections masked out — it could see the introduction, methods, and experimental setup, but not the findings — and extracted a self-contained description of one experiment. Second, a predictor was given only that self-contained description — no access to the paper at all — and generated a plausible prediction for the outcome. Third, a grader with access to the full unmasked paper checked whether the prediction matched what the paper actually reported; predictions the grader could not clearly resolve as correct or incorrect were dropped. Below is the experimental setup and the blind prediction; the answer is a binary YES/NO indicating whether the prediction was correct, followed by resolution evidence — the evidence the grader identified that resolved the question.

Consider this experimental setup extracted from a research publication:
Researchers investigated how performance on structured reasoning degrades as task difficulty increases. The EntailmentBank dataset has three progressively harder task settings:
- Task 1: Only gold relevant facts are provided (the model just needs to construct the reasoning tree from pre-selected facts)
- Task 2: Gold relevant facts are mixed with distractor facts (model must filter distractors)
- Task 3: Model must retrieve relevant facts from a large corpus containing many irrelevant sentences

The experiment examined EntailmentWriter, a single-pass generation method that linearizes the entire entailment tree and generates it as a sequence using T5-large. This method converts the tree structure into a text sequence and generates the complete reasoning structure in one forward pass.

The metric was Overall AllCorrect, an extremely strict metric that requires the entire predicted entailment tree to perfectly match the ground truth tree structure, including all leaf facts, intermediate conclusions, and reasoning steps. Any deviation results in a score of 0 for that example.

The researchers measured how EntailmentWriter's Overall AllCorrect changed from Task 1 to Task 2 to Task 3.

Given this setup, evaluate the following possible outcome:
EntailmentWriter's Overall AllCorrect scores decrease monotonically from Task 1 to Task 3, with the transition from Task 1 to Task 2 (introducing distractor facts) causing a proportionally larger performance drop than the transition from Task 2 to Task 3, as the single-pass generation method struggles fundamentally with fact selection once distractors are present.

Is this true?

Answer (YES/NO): NO